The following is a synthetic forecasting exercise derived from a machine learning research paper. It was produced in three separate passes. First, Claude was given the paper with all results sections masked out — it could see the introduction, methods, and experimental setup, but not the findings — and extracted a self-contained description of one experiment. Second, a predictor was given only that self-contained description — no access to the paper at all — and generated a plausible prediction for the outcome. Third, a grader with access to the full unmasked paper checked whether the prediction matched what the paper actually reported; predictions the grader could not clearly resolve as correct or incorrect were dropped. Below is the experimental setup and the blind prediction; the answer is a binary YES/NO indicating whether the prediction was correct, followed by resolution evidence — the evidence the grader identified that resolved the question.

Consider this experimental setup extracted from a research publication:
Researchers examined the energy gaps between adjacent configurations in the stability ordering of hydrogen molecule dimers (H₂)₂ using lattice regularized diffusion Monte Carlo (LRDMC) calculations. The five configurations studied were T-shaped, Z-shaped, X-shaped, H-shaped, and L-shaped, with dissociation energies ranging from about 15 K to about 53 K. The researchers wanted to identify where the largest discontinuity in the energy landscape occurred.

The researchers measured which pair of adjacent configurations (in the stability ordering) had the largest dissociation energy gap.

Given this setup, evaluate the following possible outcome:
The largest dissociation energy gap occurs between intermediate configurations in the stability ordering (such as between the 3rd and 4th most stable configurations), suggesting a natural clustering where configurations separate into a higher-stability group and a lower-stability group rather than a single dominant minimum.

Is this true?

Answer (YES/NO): NO